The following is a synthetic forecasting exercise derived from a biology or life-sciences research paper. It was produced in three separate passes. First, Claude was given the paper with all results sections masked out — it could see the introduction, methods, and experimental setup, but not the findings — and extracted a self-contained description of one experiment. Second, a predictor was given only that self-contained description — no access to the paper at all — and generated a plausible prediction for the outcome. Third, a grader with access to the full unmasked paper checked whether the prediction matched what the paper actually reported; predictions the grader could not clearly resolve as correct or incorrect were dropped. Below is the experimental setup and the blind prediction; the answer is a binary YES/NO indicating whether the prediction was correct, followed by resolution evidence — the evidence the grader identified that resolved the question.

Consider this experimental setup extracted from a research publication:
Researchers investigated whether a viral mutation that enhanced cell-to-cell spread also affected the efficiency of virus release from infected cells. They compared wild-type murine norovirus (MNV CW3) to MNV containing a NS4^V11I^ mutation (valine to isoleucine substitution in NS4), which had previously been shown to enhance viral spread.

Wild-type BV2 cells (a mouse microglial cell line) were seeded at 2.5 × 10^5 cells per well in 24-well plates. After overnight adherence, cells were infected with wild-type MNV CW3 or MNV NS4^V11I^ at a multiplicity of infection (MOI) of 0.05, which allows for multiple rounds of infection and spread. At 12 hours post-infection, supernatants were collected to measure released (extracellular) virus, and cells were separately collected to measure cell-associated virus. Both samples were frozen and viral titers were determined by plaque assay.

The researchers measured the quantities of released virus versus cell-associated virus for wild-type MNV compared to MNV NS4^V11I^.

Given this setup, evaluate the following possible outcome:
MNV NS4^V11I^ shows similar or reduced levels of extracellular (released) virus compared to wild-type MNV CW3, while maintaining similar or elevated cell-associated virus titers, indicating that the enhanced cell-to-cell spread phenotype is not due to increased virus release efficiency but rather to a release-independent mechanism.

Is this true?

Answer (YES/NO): YES